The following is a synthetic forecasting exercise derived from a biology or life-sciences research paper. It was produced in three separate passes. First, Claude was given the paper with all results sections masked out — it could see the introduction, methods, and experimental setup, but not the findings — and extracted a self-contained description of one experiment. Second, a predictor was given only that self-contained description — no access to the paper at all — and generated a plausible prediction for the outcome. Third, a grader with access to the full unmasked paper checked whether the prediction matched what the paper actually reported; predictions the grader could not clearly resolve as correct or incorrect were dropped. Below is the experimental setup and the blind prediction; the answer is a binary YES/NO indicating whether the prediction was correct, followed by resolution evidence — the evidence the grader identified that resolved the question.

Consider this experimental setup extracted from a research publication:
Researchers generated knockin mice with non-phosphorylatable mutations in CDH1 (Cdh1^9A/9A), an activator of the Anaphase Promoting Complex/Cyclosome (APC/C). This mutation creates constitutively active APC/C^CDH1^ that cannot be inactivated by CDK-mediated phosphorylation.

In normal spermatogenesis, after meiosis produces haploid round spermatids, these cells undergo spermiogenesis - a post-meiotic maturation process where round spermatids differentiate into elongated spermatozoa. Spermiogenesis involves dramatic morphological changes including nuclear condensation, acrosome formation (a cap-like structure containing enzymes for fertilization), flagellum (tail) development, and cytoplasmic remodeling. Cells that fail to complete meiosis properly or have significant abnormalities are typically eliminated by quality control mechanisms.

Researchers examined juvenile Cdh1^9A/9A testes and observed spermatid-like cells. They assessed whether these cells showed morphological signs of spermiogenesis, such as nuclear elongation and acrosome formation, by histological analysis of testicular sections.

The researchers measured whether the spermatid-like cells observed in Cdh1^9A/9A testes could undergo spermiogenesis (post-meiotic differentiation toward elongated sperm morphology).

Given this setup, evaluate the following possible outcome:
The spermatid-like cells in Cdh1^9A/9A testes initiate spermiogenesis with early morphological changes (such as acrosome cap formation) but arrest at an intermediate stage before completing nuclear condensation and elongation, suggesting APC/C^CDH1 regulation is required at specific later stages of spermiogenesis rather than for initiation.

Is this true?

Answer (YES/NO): NO